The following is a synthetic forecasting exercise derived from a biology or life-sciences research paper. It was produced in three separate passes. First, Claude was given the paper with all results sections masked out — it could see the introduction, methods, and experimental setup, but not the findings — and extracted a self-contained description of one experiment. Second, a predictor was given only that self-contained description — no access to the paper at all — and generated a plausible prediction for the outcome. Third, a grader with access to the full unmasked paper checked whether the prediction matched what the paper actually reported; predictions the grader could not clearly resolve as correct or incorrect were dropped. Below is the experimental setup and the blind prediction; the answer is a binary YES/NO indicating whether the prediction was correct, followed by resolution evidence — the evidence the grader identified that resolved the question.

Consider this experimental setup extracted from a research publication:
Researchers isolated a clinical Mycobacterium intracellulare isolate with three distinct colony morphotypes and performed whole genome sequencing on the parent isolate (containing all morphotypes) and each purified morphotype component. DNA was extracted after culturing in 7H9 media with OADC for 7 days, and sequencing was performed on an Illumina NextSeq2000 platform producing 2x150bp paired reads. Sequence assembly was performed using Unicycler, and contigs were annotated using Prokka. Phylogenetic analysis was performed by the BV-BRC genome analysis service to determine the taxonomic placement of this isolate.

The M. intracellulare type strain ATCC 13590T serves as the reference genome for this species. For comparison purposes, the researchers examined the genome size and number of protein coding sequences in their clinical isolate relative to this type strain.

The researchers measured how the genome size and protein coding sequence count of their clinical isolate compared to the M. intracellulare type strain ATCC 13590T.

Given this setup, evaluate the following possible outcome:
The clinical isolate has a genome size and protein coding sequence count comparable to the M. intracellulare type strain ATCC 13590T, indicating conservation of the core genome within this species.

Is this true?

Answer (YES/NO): NO